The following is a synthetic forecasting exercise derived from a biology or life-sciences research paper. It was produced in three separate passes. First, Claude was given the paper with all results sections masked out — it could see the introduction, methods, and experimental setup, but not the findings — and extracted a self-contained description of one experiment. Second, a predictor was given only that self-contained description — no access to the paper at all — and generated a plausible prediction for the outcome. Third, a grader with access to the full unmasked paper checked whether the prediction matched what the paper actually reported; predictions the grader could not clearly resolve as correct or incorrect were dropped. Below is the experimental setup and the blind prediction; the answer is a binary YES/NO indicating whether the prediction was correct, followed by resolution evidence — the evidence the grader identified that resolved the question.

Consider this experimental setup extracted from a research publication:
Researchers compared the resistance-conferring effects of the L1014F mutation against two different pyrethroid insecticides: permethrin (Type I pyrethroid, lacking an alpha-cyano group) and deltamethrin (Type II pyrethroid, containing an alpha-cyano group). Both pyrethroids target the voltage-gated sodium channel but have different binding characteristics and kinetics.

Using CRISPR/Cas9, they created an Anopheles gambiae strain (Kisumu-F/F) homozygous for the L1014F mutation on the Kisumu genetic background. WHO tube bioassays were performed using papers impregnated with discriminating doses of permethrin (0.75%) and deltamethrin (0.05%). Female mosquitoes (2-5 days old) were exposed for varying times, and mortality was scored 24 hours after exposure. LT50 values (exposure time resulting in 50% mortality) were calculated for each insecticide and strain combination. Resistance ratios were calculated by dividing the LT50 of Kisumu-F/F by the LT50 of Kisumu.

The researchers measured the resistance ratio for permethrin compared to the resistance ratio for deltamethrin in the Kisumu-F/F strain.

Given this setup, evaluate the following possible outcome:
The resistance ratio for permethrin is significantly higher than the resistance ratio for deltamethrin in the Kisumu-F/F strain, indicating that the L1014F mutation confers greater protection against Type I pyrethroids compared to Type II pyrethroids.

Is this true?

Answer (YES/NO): NO